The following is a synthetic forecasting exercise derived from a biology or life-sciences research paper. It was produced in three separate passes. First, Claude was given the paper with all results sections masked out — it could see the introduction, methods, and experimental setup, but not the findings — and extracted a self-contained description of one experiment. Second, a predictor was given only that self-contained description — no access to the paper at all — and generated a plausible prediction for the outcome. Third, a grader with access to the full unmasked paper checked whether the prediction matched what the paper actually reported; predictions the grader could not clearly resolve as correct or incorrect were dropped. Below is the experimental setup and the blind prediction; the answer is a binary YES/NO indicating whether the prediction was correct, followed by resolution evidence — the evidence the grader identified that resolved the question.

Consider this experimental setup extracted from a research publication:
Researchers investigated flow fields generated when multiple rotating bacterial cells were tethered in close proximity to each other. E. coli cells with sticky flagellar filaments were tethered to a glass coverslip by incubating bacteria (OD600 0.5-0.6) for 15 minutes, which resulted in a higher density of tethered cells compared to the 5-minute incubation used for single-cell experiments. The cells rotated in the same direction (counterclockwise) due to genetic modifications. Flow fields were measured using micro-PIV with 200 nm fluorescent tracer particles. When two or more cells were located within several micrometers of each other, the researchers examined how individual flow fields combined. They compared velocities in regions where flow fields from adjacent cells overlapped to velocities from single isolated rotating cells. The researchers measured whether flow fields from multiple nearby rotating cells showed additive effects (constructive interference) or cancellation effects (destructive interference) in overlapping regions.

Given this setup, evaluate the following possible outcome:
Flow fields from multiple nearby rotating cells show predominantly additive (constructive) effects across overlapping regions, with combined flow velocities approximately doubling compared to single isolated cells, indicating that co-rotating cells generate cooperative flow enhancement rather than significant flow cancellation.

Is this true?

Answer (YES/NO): NO